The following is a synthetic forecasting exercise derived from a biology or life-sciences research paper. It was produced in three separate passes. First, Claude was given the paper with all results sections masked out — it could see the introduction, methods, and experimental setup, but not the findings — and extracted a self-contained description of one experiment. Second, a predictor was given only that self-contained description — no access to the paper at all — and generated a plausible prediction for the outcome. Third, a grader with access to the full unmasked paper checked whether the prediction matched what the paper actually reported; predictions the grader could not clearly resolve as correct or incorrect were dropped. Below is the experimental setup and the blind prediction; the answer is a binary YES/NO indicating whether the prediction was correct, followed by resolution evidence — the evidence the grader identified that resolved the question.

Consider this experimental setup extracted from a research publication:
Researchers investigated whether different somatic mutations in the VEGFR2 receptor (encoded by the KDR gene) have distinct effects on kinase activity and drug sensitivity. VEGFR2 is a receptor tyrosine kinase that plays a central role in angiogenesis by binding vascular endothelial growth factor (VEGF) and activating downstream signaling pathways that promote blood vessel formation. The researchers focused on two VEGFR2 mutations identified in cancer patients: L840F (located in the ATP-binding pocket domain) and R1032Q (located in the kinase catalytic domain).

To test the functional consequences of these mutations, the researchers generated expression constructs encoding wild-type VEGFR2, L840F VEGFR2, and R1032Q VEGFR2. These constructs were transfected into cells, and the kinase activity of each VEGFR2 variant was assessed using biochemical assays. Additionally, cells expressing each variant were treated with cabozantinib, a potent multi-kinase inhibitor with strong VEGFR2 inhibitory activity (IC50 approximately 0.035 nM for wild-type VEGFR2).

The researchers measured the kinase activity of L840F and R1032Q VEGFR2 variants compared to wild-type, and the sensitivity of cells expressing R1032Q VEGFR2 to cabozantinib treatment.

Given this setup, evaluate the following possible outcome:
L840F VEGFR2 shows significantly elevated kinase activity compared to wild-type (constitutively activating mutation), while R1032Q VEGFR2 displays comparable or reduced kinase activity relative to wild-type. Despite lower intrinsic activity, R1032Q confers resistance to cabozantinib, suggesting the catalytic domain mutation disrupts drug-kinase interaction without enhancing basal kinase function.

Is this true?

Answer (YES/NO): NO